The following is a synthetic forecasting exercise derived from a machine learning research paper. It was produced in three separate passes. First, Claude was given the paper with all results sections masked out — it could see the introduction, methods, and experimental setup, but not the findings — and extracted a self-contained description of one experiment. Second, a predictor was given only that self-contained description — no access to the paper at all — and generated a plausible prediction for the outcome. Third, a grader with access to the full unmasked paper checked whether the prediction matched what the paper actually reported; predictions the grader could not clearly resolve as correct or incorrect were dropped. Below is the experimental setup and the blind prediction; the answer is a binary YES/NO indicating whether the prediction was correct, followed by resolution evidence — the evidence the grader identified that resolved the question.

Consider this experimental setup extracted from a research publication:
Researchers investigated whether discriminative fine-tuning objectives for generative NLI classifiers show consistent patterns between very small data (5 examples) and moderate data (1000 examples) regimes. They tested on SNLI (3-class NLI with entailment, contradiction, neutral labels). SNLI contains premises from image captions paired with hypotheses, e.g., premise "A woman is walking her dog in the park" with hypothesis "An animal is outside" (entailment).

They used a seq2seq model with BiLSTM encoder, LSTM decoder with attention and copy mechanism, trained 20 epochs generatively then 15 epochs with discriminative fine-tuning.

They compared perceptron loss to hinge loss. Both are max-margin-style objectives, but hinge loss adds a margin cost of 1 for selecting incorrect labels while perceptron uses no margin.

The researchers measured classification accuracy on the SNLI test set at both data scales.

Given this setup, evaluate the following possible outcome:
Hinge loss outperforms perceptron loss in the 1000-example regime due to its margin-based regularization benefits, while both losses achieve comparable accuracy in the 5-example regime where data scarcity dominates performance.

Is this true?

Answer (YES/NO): NO